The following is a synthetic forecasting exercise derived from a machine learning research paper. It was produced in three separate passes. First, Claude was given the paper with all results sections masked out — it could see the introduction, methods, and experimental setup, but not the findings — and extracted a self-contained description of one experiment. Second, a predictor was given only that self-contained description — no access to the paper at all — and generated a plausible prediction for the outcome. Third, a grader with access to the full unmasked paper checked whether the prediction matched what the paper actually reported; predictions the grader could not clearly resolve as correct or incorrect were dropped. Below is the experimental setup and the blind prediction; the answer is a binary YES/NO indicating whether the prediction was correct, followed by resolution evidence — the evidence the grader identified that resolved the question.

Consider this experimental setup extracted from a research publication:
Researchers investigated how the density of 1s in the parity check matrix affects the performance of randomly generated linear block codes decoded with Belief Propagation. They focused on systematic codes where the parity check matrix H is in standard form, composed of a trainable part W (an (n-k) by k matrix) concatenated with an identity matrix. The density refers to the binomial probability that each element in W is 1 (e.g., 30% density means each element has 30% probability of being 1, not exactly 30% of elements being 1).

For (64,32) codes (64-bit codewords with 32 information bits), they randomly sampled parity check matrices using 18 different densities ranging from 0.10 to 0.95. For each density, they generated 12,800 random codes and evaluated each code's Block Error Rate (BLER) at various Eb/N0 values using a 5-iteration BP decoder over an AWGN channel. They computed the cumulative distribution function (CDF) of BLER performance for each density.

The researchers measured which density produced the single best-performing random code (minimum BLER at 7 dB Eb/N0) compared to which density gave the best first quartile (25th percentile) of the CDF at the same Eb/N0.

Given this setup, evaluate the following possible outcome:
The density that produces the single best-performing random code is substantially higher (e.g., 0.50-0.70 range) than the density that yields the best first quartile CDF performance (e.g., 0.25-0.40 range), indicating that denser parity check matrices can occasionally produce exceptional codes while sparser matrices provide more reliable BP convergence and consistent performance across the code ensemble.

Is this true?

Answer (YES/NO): NO